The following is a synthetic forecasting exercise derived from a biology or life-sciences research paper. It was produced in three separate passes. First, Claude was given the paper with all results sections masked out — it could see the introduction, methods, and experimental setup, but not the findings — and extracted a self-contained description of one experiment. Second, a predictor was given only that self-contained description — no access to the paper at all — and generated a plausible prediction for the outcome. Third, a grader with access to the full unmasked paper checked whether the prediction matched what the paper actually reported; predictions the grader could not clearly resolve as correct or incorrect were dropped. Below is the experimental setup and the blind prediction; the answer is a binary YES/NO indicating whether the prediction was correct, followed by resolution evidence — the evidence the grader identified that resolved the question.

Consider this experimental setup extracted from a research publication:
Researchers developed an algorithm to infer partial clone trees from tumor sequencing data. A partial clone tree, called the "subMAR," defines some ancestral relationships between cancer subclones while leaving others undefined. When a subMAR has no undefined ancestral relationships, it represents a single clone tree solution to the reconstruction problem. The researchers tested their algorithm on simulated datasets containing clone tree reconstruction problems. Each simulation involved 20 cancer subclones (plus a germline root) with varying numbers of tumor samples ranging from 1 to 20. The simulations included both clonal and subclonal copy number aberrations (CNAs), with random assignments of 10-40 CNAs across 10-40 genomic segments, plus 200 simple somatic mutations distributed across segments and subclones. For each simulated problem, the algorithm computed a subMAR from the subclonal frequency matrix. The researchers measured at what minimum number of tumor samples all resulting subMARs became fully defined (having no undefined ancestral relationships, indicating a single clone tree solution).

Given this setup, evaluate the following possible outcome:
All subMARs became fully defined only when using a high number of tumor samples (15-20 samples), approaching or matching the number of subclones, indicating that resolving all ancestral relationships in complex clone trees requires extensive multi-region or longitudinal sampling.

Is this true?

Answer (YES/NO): NO